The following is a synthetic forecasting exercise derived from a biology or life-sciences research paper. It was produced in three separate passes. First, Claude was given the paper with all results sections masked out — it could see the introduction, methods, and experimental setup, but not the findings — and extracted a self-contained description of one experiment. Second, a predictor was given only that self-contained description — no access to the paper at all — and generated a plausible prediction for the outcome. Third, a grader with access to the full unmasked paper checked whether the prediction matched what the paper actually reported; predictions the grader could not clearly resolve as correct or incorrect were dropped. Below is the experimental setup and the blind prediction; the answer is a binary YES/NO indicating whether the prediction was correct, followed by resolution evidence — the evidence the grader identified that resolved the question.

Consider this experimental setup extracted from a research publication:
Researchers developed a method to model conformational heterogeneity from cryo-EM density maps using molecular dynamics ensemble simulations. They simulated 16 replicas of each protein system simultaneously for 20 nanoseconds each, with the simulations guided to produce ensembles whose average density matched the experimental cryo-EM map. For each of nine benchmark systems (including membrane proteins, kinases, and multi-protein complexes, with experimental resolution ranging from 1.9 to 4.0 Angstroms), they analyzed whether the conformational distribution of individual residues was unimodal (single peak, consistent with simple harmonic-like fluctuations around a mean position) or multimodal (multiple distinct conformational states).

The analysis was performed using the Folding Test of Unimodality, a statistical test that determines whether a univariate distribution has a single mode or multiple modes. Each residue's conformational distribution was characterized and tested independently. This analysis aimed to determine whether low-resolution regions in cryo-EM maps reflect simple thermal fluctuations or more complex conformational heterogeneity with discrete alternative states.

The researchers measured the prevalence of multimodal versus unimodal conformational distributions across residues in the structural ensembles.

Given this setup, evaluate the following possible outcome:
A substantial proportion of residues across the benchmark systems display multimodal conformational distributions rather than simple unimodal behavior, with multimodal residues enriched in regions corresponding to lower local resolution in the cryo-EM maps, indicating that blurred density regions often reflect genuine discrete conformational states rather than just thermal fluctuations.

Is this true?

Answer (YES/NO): YES